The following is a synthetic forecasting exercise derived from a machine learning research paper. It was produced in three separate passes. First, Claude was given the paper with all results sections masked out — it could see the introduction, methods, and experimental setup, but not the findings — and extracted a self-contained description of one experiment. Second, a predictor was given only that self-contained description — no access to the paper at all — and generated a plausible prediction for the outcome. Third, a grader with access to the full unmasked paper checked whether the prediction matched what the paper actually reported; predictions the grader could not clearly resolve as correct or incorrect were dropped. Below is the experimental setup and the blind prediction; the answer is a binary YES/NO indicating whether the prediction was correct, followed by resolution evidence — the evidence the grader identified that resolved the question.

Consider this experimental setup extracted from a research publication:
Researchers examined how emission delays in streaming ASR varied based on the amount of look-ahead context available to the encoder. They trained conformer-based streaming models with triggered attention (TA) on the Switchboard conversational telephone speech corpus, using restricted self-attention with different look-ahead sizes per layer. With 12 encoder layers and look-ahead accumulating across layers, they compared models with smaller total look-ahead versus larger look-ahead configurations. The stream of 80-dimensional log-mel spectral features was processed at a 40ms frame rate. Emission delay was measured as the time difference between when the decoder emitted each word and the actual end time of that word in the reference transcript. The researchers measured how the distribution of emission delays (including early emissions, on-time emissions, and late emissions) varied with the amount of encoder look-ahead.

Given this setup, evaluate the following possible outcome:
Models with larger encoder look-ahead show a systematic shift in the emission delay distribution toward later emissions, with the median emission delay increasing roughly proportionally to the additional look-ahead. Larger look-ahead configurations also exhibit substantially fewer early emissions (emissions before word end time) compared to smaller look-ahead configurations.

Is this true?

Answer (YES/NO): NO